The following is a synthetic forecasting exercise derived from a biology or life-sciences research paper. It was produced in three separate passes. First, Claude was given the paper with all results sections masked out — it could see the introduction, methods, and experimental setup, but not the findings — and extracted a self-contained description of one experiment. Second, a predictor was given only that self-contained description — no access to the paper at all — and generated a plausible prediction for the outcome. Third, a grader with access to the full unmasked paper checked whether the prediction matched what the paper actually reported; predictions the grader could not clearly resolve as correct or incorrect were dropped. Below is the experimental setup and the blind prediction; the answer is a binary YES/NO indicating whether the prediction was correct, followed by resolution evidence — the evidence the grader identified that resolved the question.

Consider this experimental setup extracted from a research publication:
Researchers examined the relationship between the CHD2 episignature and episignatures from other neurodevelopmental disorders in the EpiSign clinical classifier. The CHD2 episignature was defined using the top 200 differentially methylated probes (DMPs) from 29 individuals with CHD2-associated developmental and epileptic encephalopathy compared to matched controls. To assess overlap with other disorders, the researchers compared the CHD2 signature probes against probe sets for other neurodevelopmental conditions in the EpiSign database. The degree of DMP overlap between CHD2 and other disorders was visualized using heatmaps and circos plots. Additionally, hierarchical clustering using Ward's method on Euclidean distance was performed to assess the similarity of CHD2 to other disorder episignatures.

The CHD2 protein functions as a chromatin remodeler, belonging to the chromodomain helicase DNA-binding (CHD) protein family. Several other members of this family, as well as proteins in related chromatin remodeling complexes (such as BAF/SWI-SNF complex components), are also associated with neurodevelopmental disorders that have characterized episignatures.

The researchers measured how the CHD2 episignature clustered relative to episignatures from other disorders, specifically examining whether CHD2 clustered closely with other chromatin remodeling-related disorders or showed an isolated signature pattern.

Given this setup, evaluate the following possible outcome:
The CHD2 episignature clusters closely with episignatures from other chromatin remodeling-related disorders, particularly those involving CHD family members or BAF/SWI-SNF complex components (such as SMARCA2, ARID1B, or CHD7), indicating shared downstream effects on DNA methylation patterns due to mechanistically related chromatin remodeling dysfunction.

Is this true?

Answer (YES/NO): NO